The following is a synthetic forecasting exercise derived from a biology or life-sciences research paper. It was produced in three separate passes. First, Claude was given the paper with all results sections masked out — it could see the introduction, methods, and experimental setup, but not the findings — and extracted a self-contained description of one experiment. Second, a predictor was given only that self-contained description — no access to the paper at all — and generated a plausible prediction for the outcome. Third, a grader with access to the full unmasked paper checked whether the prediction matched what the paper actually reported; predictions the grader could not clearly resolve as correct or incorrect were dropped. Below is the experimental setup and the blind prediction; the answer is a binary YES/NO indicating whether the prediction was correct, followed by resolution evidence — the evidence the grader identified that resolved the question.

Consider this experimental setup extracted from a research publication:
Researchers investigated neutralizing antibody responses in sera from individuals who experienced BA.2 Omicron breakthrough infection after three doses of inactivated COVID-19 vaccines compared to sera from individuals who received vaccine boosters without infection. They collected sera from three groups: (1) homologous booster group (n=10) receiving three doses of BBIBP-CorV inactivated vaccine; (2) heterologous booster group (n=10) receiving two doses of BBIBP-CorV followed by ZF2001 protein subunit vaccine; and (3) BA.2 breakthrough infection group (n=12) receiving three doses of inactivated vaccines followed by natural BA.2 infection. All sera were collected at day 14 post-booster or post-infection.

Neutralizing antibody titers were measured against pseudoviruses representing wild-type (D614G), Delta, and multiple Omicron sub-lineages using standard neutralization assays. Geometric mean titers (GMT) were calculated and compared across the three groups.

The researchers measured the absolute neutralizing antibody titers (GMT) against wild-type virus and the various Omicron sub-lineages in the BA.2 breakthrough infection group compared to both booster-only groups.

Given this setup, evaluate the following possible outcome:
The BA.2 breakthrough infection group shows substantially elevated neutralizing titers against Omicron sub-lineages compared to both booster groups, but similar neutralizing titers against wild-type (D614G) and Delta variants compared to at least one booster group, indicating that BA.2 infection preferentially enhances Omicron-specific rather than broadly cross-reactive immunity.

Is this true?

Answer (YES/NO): NO